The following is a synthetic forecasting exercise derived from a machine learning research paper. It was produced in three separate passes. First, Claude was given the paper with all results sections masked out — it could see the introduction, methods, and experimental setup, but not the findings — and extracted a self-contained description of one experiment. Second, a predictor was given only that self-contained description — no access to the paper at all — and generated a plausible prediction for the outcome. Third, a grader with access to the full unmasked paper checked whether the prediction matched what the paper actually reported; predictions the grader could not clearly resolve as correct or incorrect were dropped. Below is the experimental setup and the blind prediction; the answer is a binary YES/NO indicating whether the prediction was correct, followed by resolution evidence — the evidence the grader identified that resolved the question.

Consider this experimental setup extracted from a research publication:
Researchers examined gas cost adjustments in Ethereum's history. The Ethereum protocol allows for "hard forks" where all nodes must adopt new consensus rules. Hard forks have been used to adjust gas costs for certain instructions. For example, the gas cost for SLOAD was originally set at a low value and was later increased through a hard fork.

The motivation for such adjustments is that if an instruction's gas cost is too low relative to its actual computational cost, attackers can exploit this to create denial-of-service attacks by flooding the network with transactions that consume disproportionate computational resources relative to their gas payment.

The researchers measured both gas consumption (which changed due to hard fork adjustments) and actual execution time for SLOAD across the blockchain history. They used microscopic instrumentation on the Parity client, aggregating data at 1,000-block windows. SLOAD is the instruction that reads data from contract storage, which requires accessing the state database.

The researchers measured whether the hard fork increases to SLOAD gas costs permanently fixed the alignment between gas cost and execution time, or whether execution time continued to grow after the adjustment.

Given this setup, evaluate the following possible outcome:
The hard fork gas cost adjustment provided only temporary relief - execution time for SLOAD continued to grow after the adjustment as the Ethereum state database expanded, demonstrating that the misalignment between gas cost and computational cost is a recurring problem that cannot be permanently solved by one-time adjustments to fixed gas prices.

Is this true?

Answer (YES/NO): YES